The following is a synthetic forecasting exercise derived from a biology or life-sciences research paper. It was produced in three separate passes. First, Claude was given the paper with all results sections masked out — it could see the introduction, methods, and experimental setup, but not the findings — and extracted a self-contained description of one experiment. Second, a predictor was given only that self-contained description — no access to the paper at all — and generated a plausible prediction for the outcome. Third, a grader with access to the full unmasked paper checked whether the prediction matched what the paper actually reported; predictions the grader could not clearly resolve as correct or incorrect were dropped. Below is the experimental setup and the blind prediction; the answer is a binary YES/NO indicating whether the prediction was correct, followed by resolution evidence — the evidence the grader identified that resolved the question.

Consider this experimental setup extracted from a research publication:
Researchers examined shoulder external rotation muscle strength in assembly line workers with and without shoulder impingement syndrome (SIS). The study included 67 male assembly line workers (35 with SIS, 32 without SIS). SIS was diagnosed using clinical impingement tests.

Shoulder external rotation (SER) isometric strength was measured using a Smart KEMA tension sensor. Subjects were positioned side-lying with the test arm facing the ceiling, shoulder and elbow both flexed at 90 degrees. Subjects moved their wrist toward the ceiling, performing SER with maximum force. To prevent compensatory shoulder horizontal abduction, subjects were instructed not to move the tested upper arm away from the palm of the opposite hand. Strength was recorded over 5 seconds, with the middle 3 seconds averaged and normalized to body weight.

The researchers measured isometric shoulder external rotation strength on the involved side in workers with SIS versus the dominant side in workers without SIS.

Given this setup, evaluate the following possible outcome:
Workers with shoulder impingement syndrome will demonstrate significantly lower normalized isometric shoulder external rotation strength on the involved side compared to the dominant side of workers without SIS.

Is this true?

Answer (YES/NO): NO